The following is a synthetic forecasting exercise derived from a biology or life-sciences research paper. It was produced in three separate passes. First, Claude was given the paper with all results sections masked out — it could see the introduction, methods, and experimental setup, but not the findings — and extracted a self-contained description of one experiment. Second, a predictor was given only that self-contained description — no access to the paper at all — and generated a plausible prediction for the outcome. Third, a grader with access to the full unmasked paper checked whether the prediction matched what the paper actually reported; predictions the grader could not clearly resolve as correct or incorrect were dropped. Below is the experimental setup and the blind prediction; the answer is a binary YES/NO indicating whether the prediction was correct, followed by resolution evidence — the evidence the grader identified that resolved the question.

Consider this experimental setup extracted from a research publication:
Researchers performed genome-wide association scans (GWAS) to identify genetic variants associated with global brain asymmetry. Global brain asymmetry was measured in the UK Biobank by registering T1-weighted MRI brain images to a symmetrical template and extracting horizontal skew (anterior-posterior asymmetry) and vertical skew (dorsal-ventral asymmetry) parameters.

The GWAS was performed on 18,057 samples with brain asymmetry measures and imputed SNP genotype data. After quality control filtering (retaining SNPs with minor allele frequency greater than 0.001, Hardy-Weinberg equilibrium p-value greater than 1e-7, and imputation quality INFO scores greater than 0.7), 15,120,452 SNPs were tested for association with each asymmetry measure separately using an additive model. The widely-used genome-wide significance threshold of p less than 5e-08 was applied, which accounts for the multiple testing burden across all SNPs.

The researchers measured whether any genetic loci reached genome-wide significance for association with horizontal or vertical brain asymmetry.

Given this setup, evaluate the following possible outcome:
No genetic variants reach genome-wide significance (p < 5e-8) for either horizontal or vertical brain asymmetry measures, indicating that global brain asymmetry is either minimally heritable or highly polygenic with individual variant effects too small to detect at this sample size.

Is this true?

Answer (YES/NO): NO